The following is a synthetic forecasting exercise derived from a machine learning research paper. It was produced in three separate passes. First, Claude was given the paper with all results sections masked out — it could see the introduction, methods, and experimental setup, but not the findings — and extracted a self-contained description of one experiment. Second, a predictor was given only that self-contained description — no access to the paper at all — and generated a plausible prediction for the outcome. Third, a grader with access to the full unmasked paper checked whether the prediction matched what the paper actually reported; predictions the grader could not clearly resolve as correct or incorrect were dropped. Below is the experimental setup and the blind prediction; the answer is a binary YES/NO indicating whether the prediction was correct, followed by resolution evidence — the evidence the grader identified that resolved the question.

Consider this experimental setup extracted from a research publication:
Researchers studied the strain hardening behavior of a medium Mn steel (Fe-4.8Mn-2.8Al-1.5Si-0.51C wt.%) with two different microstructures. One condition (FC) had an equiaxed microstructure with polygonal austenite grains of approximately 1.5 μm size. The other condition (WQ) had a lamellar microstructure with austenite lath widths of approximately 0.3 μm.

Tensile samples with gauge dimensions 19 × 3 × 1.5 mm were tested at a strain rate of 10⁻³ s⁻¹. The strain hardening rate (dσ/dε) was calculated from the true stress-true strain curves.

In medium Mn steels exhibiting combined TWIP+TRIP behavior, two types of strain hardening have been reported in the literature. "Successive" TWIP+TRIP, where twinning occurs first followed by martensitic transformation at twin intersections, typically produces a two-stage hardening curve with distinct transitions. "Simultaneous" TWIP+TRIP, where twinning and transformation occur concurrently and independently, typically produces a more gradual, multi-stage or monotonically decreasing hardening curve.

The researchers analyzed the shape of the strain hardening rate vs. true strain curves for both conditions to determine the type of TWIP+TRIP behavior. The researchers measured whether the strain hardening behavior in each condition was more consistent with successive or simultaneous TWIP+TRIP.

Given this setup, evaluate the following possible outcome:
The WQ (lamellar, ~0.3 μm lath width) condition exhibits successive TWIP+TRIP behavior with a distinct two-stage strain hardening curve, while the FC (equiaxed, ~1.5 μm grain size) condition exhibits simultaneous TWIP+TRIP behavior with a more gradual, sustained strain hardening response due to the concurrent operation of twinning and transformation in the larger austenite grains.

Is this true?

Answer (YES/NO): NO